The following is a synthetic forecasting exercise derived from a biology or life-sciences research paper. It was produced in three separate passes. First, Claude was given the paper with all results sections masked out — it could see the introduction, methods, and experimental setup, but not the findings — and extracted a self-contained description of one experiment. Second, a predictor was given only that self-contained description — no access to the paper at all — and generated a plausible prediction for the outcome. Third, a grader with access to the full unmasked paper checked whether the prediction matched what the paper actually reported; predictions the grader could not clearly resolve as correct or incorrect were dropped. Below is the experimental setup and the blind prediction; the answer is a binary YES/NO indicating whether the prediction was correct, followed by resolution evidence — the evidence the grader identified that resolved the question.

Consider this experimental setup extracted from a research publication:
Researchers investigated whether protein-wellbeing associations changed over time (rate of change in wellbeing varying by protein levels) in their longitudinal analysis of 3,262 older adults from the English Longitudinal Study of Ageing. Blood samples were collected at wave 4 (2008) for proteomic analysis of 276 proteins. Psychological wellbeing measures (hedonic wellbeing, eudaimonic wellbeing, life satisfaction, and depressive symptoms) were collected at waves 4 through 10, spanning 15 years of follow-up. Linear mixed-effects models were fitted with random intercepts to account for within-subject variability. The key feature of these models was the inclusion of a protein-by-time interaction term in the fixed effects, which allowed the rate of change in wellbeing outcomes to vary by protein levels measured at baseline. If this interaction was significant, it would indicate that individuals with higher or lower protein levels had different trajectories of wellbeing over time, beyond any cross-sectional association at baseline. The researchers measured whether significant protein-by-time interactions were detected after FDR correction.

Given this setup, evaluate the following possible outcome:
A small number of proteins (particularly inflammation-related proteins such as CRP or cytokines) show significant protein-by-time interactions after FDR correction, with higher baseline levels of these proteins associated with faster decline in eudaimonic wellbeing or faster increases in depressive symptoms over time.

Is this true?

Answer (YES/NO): NO